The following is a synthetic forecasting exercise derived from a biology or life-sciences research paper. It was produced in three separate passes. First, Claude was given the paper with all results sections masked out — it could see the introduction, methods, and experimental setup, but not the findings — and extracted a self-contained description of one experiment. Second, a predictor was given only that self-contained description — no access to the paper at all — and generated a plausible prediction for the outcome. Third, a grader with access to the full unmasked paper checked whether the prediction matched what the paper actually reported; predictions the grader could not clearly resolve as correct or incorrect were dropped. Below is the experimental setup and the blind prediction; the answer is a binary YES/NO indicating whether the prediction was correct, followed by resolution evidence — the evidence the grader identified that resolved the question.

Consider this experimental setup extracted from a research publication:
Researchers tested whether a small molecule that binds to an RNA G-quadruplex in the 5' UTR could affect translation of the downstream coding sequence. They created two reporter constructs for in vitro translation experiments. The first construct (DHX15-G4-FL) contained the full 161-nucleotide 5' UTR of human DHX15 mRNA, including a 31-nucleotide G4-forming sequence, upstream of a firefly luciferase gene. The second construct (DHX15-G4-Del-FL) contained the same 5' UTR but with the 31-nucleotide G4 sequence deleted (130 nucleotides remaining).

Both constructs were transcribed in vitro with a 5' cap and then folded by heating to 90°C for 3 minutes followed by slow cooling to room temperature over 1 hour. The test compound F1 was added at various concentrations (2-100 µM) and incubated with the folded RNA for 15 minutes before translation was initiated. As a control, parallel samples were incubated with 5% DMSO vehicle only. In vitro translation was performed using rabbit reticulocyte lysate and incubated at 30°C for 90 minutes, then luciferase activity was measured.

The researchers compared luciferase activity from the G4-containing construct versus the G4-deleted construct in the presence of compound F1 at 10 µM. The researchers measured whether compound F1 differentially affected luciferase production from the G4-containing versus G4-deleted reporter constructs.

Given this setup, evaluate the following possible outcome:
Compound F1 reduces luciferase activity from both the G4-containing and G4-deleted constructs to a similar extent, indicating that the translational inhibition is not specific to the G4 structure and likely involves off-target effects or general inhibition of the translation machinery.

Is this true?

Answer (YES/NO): NO